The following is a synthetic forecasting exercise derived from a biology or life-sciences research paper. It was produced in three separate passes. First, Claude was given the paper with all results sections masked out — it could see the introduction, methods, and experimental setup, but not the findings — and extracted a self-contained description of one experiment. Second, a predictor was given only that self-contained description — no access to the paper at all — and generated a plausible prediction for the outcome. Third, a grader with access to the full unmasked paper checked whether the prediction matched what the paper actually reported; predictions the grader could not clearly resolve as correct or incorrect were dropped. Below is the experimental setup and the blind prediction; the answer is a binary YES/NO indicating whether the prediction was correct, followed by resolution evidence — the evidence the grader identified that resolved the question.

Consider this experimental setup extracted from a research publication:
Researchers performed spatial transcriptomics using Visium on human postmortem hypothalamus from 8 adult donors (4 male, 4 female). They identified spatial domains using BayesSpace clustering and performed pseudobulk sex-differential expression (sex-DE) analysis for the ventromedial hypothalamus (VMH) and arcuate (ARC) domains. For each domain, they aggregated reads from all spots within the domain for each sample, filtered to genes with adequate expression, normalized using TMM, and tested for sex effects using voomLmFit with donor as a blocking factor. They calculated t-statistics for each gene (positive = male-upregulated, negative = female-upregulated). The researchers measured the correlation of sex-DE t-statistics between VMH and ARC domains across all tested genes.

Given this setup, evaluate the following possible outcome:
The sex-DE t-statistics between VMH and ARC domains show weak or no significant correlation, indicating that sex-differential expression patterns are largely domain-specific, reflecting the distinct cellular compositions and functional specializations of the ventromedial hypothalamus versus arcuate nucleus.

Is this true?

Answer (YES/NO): NO